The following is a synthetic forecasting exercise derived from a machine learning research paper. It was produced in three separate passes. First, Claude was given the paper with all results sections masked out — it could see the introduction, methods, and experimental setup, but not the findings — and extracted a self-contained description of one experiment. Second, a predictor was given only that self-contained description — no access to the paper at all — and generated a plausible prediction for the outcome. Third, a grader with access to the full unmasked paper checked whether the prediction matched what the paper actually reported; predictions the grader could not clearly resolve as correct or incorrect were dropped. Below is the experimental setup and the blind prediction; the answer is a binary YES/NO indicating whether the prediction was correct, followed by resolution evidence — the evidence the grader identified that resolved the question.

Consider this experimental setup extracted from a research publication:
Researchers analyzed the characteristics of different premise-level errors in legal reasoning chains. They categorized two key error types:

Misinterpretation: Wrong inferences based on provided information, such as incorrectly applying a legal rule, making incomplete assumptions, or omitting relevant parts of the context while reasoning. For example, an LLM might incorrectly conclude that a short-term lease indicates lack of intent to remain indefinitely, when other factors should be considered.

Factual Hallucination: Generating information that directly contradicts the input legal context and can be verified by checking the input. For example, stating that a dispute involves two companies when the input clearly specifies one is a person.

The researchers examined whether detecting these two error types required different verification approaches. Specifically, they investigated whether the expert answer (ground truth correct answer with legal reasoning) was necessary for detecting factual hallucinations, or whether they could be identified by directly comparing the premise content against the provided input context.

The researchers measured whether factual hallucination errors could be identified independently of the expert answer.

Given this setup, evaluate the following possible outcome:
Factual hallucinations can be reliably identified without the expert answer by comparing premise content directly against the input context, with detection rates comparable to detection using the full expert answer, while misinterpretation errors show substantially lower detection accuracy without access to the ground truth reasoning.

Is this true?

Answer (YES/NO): YES